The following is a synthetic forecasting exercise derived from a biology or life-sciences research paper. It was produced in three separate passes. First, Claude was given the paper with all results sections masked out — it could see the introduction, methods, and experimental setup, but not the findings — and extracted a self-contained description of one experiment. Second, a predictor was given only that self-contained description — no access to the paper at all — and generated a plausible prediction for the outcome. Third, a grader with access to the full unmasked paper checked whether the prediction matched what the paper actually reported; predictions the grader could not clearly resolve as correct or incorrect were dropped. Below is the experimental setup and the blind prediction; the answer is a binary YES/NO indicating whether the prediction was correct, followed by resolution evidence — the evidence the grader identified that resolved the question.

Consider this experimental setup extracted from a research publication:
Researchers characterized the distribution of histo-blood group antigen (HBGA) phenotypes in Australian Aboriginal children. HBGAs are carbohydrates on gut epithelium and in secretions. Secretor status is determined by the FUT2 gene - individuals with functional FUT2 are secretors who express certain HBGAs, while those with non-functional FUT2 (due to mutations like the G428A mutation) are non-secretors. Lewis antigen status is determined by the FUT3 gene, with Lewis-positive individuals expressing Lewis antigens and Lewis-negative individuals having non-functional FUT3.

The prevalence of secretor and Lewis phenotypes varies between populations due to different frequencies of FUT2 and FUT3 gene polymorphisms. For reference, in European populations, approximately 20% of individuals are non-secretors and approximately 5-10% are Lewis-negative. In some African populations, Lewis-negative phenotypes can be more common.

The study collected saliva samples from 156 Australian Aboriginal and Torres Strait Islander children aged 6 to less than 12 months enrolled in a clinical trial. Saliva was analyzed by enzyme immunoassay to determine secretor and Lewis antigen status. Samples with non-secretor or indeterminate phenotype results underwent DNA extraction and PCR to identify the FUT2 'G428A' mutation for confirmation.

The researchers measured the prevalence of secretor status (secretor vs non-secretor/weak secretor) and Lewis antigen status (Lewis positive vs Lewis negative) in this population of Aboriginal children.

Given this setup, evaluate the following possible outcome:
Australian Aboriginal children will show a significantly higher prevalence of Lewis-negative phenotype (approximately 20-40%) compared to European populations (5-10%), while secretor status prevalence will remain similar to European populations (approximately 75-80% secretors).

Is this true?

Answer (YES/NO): NO